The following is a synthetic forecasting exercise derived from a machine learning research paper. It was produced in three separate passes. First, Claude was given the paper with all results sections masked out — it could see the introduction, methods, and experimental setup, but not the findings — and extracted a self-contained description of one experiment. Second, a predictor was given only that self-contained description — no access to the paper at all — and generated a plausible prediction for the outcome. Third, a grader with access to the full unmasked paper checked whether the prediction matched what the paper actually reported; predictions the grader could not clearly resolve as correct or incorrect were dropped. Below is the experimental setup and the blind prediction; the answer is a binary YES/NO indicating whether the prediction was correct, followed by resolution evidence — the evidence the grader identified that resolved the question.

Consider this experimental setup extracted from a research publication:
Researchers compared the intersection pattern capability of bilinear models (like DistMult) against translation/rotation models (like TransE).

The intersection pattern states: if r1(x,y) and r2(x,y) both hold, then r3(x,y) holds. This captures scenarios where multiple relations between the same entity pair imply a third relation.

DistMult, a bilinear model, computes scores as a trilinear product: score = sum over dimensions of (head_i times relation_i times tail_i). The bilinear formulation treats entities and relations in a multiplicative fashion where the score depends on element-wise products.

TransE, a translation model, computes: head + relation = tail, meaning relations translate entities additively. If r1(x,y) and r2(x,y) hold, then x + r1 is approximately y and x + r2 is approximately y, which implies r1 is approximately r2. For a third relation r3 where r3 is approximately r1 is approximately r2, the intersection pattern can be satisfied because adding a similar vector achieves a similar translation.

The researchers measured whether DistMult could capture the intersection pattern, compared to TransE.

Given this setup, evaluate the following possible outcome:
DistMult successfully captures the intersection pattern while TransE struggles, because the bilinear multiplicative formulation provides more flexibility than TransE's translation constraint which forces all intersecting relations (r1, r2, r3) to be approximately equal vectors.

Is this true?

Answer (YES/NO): NO